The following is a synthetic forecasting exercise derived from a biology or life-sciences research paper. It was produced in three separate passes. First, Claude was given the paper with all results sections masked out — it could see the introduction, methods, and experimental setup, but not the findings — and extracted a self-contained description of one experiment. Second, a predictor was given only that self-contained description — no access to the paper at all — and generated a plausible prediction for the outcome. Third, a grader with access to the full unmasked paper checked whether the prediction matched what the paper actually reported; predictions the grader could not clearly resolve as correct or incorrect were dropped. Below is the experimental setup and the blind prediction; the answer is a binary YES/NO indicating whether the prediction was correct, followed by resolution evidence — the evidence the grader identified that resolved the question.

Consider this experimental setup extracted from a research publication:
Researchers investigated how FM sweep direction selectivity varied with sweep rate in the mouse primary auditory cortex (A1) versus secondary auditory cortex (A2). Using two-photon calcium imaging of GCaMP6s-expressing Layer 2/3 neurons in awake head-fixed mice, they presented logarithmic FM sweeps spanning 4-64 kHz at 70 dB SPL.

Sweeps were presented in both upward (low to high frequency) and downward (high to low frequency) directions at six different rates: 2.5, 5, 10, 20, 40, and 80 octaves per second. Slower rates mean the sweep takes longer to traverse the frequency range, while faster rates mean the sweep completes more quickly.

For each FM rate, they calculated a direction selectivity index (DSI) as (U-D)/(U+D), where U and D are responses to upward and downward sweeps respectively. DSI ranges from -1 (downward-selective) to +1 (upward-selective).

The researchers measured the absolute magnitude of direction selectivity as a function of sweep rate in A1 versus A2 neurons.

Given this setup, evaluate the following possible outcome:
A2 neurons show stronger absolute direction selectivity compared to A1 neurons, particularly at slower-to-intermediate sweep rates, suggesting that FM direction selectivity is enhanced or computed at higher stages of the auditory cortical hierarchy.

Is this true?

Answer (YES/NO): NO